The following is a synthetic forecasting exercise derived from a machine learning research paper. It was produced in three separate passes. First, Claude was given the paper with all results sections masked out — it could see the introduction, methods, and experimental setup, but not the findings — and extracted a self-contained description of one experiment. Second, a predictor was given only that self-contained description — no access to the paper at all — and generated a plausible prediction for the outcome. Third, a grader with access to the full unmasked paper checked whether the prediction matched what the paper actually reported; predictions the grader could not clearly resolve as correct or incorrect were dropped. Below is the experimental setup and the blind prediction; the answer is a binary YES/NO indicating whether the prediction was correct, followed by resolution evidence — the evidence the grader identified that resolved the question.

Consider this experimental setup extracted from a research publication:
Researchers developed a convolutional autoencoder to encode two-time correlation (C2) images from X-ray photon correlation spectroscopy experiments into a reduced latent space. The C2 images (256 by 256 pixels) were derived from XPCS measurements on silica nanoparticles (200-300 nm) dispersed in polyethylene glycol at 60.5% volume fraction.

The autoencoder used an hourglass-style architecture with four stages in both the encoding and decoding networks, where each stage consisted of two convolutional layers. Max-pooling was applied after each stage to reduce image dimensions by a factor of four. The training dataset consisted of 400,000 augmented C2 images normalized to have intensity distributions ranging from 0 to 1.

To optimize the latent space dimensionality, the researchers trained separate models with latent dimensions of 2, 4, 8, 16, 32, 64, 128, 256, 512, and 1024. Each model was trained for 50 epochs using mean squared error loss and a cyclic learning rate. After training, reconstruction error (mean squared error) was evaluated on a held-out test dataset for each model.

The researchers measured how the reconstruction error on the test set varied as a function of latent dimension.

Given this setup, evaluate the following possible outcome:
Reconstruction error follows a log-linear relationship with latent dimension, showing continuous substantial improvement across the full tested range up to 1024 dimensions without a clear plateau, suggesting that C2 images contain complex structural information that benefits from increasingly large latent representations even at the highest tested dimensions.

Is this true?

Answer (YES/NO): NO